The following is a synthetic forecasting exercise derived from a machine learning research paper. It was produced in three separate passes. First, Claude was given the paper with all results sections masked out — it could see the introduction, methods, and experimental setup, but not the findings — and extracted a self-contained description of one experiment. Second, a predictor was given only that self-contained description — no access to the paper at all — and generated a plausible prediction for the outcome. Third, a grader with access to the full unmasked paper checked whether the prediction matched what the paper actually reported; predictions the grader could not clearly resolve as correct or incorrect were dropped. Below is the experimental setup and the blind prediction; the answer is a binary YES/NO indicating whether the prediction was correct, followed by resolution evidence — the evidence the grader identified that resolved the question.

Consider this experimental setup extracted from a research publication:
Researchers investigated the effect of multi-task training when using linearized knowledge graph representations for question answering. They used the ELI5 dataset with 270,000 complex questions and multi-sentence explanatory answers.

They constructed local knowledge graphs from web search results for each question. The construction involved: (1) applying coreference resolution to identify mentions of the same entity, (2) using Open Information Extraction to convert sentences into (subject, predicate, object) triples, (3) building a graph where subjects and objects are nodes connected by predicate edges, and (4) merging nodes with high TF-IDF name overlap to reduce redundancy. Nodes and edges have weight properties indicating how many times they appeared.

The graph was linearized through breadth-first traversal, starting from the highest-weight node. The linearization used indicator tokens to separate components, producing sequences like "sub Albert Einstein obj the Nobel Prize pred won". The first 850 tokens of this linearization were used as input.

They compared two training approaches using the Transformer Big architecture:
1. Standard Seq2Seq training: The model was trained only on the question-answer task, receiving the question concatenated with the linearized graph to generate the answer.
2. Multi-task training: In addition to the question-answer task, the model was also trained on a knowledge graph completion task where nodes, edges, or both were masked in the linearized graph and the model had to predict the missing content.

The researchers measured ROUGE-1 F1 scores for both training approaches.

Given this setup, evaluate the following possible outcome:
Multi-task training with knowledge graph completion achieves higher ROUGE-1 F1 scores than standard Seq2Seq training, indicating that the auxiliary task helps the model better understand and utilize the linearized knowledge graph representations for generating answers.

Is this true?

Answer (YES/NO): YES